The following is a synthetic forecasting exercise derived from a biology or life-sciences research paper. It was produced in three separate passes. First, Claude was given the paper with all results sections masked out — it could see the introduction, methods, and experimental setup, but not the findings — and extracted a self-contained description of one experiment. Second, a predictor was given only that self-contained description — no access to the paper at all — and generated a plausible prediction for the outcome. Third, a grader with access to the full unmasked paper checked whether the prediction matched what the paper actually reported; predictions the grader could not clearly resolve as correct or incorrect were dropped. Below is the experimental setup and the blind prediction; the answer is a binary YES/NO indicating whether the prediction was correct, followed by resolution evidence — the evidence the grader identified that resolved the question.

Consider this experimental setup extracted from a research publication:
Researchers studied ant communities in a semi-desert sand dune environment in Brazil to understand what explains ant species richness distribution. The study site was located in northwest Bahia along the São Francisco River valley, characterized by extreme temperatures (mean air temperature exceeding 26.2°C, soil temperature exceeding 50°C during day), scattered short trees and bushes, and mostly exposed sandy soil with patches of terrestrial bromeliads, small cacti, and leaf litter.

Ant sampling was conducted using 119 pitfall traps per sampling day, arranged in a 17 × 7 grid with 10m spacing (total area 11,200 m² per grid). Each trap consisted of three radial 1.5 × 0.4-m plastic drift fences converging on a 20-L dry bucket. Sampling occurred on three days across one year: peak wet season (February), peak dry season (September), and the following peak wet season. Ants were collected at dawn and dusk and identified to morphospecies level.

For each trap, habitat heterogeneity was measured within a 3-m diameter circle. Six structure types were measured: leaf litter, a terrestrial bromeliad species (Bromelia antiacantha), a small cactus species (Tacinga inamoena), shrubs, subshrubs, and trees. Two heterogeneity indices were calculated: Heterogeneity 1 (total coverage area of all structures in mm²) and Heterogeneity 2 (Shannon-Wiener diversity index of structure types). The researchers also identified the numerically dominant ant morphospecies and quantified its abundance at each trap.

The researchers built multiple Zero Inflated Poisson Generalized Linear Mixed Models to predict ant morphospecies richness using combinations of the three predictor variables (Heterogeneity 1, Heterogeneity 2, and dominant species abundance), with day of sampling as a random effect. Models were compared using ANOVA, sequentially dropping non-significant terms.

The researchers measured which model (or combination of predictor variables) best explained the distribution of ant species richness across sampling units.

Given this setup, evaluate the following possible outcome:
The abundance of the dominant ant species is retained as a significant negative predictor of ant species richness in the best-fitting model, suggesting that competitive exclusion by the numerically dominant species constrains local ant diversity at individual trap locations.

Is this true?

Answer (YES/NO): YES